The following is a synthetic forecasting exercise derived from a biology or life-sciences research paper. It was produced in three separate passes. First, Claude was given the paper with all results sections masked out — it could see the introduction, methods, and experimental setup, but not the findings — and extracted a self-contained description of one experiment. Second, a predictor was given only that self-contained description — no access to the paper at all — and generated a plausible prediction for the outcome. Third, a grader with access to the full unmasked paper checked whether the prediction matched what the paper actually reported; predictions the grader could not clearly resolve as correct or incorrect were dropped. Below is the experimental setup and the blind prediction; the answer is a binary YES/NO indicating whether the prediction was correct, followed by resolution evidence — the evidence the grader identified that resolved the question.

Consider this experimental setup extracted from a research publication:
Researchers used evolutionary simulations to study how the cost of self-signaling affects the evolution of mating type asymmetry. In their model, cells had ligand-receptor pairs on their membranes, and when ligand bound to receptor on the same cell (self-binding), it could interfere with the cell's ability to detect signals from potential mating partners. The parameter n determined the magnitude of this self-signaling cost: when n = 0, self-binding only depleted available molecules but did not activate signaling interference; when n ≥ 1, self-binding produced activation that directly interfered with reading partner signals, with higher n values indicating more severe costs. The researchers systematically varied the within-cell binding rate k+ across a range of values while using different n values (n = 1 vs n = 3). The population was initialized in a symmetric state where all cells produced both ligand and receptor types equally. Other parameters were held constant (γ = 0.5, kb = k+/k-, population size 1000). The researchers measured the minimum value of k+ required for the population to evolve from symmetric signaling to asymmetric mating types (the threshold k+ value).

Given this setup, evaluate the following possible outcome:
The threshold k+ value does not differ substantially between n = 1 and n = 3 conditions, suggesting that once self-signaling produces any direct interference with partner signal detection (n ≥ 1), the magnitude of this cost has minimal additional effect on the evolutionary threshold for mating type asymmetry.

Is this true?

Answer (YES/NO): NO